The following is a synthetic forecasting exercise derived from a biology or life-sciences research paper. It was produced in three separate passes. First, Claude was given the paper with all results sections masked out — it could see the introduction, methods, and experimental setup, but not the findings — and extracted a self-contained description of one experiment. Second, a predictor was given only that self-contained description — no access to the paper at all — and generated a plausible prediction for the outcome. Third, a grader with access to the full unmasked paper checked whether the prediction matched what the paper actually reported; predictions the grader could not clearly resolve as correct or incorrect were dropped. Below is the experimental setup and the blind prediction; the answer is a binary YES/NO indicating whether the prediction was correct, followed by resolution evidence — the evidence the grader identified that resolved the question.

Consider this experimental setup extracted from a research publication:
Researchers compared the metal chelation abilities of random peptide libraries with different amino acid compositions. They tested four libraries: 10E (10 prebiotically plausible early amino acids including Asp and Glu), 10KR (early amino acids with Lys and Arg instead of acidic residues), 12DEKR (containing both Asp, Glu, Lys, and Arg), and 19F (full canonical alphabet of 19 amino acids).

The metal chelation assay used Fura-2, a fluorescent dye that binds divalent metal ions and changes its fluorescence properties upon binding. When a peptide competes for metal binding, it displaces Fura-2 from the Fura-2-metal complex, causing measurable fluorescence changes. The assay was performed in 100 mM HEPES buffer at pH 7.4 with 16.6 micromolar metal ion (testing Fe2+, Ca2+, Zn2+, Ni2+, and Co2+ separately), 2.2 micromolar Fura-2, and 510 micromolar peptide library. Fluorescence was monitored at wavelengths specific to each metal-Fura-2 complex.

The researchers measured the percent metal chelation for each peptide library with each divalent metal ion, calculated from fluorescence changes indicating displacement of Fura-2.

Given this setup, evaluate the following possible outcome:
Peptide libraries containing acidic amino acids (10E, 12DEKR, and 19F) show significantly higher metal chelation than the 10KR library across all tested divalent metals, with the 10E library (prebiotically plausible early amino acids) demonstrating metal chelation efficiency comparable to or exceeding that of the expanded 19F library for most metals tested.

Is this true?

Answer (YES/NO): NO